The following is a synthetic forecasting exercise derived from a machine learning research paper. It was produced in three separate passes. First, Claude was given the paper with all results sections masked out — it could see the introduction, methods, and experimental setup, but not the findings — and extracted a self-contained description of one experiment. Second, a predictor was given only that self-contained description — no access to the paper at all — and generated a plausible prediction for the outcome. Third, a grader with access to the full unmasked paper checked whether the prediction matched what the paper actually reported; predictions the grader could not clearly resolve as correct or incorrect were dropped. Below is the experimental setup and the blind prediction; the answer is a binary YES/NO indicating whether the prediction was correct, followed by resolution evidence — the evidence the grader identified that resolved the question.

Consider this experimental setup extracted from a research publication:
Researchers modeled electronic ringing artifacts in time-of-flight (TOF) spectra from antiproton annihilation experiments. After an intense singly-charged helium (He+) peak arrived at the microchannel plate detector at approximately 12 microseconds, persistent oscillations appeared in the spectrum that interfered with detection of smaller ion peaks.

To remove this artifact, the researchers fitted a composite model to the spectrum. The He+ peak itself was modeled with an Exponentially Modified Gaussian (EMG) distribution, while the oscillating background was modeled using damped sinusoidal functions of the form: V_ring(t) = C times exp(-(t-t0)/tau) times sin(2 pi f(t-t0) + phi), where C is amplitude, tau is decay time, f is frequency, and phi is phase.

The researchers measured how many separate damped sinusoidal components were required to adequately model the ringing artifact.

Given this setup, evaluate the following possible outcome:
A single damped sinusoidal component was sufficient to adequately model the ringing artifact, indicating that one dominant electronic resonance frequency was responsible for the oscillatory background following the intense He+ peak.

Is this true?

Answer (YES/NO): NO